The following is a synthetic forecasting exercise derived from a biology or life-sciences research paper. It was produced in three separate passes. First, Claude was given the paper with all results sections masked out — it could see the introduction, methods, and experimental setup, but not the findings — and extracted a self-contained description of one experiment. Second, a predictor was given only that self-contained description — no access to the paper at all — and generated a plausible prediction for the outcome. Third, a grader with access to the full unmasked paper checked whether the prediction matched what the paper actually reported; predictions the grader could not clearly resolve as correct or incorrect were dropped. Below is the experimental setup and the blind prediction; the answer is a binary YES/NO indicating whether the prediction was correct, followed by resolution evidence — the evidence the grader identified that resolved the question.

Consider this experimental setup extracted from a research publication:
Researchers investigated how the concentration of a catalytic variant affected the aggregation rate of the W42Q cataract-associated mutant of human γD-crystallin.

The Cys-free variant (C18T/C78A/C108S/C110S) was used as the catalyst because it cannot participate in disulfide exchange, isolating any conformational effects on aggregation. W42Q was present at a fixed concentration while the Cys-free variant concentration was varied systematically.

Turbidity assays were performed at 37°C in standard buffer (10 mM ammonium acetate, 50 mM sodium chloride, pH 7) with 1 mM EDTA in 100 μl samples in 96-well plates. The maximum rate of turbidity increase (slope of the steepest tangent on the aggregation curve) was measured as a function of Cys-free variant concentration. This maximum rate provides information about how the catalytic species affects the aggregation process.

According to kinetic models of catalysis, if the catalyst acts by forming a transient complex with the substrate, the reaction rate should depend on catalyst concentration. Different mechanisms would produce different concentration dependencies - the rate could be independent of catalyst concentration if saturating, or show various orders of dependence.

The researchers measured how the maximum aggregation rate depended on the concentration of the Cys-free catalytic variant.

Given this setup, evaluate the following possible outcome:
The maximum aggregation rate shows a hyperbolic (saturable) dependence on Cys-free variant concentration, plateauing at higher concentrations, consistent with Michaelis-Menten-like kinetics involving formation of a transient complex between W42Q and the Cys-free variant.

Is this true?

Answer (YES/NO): NO